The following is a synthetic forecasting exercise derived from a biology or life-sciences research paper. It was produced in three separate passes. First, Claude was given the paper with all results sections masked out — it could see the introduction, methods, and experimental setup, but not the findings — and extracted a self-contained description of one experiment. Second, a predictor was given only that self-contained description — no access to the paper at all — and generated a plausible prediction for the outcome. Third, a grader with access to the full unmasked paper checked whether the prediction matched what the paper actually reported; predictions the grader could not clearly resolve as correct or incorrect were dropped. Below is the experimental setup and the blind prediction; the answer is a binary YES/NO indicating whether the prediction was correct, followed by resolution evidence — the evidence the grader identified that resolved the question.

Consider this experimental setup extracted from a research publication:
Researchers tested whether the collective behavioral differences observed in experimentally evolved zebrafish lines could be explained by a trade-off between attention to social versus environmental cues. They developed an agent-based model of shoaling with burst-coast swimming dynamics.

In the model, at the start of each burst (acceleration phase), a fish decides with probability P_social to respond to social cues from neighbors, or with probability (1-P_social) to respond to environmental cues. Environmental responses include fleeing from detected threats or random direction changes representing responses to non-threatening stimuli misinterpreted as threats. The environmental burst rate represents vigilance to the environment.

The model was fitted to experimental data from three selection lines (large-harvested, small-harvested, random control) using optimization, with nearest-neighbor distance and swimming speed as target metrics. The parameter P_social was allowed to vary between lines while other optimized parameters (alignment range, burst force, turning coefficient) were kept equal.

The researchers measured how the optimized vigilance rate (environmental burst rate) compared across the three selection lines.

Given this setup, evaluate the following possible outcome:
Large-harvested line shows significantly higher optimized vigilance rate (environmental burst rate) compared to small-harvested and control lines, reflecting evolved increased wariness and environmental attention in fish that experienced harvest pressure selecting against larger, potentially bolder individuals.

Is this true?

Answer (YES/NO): YES